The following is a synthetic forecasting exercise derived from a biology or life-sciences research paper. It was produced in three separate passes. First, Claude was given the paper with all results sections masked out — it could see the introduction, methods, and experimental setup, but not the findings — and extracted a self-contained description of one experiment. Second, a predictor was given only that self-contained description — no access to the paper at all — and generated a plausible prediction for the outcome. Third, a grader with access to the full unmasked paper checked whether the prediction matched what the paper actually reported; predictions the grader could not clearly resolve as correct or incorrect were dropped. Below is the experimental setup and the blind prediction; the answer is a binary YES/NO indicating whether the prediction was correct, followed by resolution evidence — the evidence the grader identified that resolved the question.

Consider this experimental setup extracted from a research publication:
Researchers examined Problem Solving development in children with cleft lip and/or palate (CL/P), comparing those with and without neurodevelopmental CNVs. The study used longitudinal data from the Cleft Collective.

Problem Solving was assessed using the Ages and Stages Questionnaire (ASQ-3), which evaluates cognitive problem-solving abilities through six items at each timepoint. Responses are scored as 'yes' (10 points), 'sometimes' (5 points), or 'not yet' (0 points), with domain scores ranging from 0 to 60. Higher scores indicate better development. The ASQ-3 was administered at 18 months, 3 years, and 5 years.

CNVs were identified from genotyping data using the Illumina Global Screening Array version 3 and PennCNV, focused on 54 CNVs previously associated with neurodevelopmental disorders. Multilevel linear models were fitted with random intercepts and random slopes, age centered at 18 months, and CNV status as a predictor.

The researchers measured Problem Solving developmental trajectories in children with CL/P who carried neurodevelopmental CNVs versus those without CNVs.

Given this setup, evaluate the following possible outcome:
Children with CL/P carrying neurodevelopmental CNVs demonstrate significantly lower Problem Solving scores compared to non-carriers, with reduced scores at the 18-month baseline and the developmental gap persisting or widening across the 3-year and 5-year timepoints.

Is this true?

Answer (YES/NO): YES